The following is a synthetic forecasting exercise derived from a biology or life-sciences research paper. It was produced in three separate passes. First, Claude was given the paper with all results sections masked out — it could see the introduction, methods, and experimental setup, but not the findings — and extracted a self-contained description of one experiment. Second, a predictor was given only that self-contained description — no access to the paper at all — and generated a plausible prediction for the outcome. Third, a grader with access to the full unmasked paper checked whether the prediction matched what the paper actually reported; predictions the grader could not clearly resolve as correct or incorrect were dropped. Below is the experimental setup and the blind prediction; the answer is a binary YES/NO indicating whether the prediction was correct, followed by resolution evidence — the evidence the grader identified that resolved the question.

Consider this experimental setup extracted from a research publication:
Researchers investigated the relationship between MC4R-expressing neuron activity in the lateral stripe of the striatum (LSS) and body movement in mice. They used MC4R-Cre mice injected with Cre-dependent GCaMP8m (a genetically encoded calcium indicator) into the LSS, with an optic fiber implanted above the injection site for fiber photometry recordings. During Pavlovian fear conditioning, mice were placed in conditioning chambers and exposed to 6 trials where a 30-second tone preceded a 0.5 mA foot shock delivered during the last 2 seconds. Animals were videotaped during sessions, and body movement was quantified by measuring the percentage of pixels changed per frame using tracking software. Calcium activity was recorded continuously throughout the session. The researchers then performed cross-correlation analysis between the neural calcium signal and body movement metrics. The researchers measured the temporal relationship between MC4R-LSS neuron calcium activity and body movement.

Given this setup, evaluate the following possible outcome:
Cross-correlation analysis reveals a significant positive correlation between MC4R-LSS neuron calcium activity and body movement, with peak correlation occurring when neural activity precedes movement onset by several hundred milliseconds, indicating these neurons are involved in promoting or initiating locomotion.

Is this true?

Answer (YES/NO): NO